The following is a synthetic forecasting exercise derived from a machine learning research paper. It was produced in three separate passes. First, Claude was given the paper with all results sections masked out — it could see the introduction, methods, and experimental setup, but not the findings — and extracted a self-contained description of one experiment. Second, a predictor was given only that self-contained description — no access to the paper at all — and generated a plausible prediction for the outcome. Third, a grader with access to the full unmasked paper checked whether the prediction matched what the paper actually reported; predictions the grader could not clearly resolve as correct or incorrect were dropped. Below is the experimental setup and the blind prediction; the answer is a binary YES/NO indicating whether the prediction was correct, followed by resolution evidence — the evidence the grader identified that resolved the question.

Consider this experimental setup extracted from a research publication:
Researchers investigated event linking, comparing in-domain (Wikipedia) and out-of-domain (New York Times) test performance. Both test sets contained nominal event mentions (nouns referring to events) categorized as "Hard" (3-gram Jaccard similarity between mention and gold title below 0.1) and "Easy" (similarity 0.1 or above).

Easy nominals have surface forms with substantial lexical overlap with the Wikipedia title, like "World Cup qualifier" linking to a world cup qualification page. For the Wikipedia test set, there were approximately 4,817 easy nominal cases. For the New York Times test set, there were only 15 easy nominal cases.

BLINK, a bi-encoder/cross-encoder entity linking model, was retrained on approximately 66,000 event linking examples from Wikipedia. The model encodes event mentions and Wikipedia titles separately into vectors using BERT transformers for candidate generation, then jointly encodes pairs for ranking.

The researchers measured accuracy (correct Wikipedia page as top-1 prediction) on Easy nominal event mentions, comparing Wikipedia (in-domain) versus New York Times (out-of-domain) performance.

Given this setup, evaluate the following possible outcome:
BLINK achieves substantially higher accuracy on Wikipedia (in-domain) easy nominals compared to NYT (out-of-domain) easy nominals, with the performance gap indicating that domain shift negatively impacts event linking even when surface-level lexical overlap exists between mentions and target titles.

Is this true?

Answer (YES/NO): YES